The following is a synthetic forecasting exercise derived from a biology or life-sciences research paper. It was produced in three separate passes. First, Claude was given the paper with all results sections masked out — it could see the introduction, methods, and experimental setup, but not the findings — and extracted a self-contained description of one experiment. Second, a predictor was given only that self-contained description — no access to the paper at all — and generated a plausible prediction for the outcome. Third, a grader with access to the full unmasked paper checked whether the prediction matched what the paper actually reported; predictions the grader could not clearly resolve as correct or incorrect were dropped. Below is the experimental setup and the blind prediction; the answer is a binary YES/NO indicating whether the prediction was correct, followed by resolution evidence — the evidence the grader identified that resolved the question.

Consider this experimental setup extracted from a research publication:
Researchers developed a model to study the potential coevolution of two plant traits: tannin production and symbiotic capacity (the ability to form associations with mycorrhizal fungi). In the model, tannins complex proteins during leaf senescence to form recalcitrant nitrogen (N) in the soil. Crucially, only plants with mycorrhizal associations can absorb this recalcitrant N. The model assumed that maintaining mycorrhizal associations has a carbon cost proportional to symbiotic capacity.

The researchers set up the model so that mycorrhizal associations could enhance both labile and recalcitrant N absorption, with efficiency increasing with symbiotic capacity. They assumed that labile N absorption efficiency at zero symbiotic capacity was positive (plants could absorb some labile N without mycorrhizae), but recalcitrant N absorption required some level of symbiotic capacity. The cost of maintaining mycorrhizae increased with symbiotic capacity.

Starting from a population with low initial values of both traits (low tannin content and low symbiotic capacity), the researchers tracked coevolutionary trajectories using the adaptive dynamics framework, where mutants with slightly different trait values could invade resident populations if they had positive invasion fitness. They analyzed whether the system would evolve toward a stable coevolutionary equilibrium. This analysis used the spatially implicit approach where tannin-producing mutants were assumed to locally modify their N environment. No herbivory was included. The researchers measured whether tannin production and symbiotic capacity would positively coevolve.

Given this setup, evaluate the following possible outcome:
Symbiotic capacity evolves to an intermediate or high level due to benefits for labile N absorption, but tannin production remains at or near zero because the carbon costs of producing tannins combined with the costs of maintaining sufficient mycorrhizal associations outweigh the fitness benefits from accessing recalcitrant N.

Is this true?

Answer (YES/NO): NO